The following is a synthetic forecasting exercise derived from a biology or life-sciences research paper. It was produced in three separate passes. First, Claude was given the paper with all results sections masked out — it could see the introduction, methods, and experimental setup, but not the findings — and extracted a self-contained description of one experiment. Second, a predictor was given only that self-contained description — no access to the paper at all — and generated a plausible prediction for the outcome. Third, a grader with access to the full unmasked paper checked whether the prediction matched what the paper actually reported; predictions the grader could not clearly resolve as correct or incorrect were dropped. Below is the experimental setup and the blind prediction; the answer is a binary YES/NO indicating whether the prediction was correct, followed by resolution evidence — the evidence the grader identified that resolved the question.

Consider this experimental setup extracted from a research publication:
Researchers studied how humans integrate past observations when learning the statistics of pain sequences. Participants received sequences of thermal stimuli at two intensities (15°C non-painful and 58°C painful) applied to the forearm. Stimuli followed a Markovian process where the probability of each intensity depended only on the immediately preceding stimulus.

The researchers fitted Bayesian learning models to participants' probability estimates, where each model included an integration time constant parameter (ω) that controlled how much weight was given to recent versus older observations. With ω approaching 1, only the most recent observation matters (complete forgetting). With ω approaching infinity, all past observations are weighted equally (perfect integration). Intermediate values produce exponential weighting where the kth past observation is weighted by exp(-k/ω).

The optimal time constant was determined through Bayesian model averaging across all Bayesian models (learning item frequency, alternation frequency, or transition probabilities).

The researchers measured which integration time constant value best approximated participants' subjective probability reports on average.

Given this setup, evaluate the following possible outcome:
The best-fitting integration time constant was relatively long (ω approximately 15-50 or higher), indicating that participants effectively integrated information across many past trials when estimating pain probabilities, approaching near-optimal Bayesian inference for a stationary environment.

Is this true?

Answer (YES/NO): NO